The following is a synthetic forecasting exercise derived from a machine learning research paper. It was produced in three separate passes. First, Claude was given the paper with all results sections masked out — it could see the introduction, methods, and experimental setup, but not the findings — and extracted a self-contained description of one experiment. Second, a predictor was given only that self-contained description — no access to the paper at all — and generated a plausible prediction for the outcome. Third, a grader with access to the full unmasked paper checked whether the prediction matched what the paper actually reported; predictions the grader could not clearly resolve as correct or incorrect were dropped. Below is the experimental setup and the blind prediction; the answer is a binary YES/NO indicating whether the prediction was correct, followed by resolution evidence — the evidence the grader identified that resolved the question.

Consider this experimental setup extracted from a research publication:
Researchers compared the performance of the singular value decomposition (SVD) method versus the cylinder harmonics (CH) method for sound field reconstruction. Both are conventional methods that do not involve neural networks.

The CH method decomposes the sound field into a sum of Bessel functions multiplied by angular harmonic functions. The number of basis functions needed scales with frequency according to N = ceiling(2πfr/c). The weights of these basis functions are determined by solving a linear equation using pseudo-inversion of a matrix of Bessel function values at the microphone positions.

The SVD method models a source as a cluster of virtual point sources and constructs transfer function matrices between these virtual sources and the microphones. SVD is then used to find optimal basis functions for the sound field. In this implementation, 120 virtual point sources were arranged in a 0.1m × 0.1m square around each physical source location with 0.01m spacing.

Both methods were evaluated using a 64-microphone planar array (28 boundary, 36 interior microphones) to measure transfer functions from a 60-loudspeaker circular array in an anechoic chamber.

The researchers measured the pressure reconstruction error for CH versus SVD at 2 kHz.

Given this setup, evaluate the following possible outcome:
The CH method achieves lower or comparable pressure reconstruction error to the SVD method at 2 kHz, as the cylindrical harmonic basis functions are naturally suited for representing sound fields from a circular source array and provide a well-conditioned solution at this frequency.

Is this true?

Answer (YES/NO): NO